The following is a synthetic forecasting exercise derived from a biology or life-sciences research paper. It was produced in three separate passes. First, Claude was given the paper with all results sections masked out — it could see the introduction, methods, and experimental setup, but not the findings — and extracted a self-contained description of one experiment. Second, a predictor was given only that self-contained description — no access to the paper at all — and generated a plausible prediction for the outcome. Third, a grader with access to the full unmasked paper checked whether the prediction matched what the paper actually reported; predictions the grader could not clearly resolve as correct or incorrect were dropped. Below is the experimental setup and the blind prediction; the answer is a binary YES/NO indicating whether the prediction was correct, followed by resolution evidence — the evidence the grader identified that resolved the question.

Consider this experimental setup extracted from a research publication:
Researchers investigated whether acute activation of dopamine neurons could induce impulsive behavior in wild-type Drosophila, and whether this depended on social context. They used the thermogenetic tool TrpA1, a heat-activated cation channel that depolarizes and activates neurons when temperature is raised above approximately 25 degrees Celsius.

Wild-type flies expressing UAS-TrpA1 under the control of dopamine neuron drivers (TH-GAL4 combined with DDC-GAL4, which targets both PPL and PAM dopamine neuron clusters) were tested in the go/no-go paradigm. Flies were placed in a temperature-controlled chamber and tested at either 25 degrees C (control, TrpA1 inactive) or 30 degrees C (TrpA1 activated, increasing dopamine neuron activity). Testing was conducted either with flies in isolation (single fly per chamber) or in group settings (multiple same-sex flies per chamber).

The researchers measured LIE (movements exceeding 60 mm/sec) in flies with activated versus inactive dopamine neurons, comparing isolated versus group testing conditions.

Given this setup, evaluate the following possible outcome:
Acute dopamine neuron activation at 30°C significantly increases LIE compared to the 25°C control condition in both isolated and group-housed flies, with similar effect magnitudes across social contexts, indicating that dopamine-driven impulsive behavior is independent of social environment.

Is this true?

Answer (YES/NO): NO